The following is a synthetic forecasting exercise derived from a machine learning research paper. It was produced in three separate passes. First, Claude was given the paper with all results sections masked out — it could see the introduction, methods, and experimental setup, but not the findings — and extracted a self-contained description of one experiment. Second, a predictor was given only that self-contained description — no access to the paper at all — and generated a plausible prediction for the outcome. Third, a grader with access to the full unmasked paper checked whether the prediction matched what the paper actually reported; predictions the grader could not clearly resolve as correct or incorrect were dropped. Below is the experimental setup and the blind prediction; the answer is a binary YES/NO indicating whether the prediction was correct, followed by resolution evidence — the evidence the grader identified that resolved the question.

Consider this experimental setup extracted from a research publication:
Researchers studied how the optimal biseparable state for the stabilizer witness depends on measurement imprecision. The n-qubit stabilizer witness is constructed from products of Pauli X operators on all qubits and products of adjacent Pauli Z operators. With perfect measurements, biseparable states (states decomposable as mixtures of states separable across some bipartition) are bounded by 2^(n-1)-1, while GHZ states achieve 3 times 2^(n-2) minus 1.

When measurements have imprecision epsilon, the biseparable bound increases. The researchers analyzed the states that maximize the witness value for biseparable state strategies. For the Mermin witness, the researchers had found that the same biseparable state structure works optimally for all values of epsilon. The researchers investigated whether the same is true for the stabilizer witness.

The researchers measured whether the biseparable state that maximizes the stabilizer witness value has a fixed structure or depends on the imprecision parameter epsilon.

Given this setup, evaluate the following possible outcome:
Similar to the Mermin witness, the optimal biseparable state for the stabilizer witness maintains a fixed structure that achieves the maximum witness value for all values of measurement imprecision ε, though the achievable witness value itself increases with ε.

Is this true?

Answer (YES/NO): NO